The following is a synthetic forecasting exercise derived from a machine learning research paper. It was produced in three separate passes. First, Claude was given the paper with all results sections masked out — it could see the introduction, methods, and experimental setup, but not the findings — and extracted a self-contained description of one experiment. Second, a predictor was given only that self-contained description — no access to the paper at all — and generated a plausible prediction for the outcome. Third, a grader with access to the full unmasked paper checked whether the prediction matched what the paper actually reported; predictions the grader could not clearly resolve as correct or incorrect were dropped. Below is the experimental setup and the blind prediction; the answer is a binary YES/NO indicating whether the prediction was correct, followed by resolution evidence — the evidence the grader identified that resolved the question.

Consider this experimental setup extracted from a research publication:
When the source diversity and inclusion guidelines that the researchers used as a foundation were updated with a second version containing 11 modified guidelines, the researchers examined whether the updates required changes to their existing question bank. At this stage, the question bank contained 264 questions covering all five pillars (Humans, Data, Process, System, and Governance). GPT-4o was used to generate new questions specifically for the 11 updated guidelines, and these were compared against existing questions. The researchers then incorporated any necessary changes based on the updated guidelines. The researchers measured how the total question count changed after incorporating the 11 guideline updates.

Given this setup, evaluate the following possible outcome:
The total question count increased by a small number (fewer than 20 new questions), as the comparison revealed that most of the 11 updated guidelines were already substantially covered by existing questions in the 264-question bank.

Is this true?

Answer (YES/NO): NO